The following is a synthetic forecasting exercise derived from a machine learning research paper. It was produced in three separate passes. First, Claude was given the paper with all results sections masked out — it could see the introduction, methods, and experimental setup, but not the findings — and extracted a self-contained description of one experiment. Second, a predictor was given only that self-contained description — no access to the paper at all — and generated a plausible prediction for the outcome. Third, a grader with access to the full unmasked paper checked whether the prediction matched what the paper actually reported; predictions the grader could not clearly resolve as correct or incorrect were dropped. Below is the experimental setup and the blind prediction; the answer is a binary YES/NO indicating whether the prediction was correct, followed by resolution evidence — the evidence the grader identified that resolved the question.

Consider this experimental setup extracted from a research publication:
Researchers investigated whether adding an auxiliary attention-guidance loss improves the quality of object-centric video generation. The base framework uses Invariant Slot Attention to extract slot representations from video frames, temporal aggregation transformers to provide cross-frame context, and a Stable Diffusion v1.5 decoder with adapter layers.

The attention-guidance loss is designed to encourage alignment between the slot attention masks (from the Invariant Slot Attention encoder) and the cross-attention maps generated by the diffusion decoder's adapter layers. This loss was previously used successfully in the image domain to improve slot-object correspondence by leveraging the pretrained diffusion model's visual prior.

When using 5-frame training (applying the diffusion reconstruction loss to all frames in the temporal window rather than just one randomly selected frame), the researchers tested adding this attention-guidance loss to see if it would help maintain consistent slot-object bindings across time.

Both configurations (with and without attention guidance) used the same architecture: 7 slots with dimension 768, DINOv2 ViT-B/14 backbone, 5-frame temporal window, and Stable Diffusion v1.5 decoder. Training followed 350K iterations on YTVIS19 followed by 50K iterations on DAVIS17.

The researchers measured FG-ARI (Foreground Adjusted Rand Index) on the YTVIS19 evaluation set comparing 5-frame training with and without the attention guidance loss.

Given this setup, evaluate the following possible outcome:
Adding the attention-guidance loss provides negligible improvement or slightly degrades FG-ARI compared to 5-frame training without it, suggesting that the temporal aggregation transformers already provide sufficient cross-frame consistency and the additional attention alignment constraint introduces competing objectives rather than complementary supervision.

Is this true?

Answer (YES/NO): NO